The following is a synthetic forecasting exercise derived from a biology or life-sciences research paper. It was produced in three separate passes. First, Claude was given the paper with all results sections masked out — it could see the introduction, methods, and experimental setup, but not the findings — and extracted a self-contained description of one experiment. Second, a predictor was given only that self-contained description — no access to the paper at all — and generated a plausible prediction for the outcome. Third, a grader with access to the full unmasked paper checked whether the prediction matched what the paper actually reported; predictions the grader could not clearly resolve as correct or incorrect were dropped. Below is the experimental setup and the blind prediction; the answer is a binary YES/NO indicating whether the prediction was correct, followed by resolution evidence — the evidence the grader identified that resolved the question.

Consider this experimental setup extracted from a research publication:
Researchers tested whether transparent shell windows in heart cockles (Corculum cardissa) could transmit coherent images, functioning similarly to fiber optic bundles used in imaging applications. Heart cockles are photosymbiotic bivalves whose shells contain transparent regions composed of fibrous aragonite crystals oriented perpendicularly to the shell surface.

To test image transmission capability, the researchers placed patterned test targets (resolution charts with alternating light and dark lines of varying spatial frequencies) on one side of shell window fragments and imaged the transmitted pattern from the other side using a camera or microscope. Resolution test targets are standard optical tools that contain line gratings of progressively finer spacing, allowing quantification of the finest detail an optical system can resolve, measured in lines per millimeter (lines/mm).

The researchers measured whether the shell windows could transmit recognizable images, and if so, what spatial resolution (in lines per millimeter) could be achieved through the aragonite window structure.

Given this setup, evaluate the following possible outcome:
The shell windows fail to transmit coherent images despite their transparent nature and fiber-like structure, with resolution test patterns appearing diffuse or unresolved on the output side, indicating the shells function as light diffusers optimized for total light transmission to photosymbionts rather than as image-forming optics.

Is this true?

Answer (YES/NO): NO